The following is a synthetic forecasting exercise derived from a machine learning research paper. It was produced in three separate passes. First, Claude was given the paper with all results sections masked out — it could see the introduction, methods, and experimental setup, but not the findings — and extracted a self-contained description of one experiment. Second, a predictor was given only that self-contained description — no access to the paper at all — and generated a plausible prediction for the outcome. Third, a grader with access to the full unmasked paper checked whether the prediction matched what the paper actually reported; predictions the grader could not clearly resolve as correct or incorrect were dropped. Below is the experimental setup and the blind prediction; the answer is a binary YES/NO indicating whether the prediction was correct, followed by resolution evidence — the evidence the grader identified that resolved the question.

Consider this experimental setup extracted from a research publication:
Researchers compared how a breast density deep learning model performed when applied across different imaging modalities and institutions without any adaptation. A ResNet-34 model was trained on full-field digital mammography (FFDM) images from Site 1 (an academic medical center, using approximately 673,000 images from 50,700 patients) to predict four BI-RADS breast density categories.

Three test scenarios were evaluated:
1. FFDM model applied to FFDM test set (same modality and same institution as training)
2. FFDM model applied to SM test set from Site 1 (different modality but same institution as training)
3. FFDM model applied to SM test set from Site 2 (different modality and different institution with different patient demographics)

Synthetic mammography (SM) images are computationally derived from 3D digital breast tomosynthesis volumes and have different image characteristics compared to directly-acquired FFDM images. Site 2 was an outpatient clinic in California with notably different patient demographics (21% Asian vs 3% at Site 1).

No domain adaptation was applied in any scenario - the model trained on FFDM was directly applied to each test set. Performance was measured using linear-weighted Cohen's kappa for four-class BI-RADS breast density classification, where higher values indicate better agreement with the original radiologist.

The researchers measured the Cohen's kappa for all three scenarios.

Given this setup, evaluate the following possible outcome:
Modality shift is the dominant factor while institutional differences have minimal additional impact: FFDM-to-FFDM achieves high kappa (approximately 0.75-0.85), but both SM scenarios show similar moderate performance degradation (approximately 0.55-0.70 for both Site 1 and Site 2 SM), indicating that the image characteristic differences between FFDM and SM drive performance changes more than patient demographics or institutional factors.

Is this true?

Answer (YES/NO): NO